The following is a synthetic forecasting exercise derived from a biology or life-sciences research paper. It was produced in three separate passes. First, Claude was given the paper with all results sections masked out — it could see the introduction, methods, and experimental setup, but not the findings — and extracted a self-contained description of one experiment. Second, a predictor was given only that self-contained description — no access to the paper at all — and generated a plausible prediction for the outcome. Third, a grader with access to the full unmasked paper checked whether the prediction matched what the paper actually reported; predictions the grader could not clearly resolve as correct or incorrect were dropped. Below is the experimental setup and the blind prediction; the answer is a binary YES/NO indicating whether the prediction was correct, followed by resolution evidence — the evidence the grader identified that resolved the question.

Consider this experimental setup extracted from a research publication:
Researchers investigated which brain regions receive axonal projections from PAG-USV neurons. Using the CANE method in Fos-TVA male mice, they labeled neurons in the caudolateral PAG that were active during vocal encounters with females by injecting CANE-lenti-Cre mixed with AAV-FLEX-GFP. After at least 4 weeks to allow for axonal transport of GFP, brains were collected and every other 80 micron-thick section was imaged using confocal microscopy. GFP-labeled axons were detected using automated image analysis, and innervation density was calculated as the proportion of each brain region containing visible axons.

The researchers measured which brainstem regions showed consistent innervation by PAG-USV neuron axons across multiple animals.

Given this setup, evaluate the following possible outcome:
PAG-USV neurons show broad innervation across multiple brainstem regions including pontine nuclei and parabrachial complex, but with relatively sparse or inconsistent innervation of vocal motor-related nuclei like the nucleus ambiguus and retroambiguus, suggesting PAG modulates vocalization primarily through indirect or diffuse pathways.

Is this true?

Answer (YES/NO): NO